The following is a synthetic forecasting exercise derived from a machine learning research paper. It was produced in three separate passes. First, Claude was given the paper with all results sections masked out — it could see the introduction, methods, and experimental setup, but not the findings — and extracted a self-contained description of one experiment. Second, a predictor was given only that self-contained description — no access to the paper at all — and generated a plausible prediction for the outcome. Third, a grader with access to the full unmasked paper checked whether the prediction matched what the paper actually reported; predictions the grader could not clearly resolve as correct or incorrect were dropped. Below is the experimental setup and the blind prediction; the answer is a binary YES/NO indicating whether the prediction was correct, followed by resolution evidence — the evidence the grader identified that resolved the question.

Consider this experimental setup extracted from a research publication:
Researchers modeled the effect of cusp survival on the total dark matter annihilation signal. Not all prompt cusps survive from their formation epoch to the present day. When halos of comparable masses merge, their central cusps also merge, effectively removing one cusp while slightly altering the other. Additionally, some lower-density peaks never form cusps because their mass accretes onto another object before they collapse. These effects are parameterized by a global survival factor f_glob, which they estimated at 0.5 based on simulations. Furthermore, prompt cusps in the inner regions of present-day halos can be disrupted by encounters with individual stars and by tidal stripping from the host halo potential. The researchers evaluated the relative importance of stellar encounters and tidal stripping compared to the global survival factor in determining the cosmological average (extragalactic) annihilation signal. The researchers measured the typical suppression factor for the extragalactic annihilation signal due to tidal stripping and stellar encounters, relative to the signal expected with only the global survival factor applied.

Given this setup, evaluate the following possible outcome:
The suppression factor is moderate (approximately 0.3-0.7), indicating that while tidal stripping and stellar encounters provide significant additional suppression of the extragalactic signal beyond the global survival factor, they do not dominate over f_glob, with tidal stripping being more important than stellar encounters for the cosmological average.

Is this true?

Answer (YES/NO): NO